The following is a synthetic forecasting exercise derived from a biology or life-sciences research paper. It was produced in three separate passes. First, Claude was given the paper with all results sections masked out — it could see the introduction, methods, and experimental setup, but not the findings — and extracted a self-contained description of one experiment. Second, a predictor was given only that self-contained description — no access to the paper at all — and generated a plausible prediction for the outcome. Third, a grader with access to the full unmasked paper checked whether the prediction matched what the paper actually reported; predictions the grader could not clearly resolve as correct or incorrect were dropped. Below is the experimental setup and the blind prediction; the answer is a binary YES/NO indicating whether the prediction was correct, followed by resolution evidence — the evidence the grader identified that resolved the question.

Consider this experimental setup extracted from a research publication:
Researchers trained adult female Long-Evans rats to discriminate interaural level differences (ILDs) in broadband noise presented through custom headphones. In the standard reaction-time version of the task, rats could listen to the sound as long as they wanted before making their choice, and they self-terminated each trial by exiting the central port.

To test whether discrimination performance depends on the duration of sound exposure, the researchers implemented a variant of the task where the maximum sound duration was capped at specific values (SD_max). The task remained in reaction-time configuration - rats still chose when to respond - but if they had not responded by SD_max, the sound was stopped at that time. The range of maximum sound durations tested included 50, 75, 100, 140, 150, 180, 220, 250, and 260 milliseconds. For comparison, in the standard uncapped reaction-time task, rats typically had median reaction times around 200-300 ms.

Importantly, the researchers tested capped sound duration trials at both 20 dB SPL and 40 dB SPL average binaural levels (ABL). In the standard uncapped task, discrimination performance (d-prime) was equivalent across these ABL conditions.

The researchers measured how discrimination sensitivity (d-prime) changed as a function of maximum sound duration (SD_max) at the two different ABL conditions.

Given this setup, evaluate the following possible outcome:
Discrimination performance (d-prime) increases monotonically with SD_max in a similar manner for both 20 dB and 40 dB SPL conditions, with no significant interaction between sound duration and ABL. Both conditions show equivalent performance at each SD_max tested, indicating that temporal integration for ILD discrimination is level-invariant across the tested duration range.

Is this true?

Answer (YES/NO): NO